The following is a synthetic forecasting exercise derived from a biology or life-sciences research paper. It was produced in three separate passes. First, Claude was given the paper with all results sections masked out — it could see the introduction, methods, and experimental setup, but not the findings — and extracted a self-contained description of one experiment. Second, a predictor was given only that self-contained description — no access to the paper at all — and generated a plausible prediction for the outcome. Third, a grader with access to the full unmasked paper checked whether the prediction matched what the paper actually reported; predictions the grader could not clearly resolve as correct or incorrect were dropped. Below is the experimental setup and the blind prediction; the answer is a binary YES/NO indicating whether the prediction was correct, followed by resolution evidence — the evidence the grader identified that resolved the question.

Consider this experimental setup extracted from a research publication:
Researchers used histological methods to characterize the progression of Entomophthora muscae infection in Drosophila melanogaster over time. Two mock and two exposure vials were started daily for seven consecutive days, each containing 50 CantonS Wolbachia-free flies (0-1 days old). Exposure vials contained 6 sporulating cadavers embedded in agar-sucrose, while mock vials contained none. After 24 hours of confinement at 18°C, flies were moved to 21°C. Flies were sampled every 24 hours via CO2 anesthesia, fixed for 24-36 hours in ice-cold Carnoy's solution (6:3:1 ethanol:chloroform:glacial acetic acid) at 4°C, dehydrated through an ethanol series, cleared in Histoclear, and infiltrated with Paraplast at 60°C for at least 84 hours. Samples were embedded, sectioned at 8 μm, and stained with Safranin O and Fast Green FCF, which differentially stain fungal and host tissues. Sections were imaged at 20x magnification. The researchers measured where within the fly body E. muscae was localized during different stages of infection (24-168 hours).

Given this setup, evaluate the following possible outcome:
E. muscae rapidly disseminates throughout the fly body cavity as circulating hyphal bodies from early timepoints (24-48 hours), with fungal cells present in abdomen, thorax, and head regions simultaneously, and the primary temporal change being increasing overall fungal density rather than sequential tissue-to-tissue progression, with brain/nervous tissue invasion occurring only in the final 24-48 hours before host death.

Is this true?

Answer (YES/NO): NO